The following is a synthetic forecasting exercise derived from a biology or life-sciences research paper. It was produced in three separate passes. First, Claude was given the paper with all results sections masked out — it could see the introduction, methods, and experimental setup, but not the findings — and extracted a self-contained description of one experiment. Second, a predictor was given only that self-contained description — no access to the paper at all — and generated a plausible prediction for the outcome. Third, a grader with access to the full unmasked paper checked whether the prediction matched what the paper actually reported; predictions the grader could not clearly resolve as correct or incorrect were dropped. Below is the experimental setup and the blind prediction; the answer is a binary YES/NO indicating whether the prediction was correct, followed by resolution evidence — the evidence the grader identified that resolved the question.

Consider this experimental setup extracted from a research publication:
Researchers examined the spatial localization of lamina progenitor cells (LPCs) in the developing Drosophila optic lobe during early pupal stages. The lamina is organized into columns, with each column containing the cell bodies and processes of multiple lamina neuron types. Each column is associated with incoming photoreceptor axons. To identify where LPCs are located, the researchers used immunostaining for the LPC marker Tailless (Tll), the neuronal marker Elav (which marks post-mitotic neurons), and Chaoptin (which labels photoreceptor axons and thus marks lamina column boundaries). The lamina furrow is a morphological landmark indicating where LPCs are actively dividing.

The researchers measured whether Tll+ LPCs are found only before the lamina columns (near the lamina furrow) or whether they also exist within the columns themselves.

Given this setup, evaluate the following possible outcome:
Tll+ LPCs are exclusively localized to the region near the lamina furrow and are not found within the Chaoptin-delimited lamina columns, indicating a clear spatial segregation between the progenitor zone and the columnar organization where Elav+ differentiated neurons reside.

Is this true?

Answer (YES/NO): NO